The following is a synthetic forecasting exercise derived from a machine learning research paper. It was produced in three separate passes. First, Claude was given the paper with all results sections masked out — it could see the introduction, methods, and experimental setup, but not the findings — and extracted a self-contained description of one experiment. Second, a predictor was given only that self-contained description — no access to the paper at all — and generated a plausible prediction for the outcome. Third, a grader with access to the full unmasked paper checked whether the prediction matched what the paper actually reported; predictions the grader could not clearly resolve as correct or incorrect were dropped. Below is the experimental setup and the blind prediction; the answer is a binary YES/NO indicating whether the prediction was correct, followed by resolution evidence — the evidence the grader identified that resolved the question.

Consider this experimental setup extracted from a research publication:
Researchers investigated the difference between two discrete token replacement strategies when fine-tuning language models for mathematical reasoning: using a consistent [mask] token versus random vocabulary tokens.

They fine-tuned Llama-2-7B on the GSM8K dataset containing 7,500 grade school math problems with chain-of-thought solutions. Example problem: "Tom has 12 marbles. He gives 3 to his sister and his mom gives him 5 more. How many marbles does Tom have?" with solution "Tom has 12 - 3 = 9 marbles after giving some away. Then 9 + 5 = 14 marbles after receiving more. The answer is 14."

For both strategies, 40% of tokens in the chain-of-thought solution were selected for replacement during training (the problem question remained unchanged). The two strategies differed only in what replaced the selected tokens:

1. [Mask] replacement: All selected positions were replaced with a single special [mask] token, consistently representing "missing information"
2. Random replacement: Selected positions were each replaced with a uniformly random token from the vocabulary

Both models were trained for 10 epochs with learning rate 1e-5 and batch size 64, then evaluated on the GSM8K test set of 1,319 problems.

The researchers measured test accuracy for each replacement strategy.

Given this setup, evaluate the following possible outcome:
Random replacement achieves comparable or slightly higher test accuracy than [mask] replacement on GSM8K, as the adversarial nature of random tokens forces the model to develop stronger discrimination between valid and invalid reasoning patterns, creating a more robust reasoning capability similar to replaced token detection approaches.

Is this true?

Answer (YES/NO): YES